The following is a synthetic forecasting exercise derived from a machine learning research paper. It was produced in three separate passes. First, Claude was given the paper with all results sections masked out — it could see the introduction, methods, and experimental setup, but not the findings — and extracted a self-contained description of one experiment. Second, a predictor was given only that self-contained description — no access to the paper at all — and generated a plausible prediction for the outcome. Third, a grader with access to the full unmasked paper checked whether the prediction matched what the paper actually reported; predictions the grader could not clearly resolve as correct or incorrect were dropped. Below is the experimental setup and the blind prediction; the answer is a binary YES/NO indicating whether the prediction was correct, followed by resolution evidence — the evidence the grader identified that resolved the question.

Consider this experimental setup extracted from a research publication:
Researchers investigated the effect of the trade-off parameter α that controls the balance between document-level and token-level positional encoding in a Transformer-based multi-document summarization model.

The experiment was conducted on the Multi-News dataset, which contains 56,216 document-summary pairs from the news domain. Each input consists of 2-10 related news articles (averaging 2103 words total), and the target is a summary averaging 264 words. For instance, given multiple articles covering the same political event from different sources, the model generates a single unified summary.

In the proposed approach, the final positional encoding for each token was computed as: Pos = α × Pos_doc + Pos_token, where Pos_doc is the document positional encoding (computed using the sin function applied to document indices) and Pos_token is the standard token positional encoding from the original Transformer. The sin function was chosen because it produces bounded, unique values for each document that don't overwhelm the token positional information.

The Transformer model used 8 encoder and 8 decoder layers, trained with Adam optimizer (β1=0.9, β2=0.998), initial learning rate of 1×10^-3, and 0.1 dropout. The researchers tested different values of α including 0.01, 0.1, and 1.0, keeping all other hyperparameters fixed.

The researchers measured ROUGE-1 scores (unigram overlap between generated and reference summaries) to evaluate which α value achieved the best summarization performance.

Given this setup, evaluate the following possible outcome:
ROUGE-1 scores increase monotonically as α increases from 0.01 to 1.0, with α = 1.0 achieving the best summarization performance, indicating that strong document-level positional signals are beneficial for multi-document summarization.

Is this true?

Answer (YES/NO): NO